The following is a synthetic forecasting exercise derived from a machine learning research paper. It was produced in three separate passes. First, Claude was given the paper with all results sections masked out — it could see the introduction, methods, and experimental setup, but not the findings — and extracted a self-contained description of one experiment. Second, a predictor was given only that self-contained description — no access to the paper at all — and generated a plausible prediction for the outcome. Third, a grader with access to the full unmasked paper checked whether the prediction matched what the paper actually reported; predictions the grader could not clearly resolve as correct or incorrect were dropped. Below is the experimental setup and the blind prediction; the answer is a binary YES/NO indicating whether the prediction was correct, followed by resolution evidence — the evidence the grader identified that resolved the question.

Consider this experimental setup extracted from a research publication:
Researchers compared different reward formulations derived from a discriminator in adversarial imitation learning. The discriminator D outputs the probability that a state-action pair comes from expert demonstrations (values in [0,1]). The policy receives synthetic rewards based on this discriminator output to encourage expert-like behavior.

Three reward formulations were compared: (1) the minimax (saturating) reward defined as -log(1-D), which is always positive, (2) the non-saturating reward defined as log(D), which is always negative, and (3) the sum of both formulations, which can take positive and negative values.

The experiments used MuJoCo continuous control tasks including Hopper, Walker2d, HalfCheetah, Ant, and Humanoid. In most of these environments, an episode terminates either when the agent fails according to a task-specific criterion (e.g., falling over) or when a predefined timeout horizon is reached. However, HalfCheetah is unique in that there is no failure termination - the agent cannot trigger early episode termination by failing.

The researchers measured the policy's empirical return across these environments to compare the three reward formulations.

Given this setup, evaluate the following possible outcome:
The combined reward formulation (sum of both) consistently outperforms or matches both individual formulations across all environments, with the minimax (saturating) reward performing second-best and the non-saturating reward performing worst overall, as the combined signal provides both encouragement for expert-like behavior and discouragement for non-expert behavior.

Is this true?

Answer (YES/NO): NO